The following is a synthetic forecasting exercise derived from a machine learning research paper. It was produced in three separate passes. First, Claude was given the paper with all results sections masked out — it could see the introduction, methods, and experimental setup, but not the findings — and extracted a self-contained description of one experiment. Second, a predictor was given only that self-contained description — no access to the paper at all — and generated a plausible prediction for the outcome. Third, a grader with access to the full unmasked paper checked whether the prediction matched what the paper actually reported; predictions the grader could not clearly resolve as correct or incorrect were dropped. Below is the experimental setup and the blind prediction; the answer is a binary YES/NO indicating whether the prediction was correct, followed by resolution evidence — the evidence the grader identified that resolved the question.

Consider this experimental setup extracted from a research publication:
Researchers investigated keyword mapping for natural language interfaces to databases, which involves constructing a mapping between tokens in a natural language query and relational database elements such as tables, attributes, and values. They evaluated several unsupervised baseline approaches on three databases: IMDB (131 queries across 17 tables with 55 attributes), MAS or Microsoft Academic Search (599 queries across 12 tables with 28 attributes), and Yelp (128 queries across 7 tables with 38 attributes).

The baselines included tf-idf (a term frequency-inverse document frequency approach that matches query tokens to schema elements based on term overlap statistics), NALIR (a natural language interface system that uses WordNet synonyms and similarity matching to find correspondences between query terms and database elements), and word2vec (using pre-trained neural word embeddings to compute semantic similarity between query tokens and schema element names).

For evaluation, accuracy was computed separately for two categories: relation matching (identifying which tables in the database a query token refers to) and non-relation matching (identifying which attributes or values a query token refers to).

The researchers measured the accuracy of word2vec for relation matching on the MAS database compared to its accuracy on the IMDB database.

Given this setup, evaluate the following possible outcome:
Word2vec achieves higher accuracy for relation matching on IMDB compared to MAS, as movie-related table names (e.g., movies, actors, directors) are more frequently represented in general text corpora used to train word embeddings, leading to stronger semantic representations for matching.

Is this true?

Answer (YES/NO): YES